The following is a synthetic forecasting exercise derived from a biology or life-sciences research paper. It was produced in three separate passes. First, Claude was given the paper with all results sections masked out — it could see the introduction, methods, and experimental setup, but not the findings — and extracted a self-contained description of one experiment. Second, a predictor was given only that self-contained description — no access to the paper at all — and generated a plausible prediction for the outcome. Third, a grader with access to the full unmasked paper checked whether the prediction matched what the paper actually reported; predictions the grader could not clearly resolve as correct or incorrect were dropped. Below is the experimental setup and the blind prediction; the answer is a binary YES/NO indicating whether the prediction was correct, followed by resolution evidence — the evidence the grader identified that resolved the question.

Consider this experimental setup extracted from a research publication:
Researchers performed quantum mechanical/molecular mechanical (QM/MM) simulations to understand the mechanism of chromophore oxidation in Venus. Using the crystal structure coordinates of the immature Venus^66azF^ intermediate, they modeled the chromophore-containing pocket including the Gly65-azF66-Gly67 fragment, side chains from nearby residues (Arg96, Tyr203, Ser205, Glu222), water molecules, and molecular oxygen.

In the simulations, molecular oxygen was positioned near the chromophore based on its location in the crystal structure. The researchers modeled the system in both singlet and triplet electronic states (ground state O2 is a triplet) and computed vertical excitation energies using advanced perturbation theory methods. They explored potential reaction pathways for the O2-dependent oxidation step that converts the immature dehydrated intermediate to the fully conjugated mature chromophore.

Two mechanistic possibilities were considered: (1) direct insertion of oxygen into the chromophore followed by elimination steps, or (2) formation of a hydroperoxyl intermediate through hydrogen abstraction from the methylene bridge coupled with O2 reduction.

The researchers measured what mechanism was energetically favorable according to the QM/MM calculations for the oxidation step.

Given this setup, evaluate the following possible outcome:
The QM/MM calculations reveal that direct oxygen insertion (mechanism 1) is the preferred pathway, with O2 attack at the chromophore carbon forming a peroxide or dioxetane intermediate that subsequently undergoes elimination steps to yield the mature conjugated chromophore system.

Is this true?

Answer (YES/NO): NO